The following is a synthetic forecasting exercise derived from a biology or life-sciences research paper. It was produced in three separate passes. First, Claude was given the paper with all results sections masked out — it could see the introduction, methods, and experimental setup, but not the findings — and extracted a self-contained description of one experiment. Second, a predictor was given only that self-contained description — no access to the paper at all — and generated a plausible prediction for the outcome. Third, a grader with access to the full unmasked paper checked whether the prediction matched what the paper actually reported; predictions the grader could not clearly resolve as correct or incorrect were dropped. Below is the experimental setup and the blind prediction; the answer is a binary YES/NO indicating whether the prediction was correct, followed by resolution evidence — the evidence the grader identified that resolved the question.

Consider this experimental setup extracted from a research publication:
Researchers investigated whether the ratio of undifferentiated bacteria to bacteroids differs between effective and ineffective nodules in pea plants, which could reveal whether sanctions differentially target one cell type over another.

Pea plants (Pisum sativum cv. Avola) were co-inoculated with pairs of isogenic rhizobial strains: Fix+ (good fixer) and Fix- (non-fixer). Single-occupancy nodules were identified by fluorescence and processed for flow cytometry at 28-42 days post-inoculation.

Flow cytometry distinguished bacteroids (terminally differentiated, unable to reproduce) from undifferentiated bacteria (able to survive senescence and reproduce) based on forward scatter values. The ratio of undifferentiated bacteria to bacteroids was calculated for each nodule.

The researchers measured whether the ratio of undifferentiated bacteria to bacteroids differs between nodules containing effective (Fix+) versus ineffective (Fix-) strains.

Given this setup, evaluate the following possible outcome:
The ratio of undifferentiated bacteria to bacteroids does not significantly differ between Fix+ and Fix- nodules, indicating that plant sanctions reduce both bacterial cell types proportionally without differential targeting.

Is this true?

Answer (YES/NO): NO